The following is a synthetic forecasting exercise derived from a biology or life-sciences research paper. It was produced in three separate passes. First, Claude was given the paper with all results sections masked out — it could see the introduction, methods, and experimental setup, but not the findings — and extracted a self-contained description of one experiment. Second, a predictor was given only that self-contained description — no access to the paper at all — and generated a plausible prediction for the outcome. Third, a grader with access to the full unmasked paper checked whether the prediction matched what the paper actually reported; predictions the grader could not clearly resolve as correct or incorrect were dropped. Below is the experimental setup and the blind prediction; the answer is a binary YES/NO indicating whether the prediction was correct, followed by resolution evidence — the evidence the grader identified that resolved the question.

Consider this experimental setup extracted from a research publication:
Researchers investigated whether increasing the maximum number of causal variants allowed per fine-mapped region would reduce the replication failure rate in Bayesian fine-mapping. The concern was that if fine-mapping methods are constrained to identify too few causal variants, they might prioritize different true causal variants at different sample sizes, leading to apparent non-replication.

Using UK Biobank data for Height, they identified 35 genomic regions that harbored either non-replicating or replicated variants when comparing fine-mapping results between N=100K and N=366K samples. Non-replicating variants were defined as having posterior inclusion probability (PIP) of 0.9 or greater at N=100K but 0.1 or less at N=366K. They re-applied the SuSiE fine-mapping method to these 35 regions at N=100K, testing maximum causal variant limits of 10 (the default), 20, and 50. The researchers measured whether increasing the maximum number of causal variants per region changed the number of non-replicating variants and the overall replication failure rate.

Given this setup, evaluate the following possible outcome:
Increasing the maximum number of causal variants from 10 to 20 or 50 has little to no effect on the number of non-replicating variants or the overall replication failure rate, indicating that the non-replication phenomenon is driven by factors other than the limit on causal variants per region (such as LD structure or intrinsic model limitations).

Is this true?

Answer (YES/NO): YES